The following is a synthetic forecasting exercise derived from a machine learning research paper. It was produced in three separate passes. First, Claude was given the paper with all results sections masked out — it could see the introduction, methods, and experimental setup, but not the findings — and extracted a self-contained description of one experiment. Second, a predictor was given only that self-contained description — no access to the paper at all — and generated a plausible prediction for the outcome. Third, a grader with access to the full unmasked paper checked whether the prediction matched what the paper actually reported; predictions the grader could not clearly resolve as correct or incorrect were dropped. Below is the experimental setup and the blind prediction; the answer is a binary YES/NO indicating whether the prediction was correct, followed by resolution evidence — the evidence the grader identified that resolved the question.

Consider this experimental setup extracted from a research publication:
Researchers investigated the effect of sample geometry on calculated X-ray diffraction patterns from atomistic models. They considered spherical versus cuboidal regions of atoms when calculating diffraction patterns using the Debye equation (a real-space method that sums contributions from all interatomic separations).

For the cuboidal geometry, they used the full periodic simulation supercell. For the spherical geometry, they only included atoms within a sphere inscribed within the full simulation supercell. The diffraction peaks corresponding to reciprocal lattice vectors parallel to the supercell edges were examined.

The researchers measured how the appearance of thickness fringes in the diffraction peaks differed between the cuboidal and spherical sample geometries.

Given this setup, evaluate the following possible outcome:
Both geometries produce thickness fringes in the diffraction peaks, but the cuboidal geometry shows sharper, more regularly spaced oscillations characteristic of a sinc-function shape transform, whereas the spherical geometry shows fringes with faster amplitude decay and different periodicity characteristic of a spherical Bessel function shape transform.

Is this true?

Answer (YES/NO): NO